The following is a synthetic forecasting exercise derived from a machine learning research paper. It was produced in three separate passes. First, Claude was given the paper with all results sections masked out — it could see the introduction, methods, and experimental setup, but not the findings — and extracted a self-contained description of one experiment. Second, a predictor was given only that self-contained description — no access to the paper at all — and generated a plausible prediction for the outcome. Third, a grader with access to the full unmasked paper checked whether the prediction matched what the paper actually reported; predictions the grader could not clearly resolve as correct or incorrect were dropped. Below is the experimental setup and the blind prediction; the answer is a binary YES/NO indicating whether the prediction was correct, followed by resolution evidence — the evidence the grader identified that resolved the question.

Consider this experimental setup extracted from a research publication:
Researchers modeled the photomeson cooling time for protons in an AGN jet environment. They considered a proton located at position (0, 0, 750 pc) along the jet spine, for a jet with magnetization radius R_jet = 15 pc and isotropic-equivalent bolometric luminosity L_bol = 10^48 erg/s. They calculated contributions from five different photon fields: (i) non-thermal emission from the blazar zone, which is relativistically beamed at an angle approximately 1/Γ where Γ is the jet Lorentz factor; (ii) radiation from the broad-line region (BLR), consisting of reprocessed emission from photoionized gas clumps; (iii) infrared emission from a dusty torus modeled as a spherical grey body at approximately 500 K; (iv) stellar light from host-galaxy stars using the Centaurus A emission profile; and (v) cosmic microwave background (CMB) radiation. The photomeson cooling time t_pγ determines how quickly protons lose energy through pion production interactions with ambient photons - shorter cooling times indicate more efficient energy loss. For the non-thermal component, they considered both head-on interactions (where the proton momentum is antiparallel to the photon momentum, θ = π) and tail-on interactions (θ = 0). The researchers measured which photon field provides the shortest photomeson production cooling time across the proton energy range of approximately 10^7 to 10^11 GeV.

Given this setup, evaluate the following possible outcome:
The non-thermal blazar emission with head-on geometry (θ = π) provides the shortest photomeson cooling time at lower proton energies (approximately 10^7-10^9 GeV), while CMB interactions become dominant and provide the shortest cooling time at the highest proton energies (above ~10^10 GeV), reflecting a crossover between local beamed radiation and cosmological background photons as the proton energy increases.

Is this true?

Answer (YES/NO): NO